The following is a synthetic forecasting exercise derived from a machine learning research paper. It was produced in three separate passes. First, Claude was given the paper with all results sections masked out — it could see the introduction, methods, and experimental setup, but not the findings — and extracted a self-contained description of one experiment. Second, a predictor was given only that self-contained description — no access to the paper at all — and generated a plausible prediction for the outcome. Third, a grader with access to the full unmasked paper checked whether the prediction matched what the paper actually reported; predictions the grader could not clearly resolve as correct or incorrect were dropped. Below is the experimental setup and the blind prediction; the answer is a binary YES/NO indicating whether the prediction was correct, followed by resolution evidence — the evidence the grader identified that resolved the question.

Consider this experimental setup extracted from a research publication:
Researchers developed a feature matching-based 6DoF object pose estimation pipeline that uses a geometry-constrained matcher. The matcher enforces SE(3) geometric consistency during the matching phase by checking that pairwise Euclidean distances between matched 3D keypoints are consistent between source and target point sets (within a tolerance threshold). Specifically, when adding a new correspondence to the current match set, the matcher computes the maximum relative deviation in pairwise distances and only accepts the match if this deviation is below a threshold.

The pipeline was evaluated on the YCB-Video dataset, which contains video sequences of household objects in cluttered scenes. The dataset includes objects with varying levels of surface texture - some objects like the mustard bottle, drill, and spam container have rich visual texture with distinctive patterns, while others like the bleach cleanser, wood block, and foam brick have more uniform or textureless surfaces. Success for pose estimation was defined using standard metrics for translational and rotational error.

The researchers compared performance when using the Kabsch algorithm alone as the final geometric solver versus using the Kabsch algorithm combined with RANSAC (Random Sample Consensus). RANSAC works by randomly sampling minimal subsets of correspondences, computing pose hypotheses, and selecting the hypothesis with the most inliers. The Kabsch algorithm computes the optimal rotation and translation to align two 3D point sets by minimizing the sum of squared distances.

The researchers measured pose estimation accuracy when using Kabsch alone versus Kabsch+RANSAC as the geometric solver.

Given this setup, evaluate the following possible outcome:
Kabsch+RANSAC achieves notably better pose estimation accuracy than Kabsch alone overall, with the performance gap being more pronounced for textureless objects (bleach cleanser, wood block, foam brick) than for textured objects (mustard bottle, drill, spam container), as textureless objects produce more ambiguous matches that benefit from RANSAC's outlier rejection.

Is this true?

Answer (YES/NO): NO